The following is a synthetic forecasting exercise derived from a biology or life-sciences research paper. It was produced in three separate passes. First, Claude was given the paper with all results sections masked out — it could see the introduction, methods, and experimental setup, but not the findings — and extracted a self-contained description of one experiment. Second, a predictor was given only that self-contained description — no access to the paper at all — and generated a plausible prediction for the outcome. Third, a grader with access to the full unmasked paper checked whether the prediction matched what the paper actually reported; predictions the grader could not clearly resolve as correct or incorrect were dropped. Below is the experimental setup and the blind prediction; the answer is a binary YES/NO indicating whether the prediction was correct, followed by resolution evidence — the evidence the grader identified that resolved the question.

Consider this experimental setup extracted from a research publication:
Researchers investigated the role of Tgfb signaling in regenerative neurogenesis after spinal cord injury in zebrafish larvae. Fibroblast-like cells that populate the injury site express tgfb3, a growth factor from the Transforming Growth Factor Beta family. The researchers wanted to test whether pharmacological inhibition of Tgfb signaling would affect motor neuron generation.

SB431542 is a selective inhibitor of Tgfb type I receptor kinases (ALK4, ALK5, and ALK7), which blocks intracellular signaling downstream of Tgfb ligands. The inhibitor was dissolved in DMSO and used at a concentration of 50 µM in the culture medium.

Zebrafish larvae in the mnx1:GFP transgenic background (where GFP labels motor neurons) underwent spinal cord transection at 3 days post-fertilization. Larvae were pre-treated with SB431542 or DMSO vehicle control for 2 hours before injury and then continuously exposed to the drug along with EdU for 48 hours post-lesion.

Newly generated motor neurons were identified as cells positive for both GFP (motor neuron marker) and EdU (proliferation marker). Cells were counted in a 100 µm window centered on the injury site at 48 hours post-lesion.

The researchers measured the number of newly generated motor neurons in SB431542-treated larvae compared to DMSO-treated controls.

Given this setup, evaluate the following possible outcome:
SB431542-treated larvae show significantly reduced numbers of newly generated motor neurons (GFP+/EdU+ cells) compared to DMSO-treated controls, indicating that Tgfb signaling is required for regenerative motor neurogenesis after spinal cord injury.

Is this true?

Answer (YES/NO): YES